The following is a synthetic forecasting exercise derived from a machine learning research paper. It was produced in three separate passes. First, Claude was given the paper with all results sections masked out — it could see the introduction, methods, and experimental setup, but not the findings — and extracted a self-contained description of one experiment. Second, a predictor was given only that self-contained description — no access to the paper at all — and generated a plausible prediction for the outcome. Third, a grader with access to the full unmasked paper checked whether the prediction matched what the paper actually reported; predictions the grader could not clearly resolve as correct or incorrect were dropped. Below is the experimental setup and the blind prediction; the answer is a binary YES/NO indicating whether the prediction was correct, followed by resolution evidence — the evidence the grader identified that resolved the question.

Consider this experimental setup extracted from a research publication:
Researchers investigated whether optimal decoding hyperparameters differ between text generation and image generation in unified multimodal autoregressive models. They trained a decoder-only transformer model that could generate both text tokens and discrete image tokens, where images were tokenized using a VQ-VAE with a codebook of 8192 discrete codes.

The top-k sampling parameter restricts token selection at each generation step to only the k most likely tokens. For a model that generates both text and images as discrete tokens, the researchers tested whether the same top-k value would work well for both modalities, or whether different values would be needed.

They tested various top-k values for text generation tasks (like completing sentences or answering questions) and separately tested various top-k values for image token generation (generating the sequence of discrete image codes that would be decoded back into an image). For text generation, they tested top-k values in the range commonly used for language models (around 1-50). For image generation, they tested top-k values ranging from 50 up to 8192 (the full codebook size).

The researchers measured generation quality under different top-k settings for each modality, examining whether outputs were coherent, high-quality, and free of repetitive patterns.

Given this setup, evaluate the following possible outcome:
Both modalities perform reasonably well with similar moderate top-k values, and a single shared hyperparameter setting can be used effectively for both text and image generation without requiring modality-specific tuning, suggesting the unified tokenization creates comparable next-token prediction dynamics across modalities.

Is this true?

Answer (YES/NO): NO